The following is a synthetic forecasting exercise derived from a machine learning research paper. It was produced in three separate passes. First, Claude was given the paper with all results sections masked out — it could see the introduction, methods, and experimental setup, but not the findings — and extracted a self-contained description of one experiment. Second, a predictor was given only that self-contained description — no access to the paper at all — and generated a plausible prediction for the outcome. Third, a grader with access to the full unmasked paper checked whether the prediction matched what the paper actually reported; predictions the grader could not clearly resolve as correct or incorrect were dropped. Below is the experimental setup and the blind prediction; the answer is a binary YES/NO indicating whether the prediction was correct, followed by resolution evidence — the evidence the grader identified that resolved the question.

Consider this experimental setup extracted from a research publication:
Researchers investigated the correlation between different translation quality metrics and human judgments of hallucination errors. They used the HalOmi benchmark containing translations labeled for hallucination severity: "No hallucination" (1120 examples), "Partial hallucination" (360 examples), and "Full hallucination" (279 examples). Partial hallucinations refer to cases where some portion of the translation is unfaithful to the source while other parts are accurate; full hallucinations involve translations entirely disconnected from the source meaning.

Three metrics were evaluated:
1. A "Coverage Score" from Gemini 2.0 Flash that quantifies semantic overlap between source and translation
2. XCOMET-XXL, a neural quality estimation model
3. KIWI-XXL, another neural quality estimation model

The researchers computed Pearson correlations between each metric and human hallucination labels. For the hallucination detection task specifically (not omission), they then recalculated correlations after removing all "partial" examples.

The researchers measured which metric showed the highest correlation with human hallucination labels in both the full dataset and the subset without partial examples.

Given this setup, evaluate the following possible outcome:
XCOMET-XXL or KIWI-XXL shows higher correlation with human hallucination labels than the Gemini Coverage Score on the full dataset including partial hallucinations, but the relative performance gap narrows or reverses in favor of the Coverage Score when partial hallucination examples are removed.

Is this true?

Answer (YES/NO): NO